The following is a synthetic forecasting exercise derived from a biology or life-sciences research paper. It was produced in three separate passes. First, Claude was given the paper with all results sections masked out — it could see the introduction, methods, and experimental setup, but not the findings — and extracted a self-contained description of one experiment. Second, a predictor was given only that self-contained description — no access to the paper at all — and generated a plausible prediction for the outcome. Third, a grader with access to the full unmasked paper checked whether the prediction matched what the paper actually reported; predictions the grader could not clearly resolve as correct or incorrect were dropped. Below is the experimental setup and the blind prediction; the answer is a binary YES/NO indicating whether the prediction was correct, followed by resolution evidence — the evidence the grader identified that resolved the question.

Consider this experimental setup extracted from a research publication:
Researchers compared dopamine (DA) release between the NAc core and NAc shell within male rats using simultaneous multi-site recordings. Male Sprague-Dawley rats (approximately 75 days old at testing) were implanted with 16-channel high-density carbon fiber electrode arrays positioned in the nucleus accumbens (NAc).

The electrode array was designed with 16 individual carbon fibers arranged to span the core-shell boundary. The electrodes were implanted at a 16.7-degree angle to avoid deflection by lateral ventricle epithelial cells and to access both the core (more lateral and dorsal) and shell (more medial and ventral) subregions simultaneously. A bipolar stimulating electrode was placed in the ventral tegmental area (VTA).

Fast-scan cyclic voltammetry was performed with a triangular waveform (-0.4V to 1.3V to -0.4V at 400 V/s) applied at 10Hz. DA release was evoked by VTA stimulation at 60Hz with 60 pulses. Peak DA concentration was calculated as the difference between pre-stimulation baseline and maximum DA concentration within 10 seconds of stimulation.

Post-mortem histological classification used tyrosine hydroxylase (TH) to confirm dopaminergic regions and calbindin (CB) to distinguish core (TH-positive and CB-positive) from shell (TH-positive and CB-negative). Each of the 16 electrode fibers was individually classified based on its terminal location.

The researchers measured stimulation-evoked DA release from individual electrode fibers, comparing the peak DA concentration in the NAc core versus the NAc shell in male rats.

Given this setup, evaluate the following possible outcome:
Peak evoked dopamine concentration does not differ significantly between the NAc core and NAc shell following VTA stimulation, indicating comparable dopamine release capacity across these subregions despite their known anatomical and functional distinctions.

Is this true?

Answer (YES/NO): YES